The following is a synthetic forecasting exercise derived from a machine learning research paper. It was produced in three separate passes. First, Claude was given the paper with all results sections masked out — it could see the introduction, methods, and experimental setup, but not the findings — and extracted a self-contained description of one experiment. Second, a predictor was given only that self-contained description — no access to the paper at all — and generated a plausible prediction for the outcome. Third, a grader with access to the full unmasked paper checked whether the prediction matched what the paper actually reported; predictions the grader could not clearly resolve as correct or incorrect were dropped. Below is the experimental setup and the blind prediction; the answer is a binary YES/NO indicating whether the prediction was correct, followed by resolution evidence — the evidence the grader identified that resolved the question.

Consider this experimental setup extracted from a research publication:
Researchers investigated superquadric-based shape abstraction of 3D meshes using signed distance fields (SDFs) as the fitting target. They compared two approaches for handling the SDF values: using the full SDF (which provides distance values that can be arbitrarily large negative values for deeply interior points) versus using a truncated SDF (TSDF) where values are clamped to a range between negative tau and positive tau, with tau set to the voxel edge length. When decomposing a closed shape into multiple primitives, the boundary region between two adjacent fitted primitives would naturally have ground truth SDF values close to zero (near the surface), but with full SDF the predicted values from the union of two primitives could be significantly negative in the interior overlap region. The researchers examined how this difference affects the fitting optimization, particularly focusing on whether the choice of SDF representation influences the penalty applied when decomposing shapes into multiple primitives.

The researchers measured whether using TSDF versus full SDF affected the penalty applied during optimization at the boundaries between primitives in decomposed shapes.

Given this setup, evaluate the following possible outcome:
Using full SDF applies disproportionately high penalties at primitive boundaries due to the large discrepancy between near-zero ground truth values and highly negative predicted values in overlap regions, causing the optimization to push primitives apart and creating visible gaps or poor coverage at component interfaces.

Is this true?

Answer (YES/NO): NO